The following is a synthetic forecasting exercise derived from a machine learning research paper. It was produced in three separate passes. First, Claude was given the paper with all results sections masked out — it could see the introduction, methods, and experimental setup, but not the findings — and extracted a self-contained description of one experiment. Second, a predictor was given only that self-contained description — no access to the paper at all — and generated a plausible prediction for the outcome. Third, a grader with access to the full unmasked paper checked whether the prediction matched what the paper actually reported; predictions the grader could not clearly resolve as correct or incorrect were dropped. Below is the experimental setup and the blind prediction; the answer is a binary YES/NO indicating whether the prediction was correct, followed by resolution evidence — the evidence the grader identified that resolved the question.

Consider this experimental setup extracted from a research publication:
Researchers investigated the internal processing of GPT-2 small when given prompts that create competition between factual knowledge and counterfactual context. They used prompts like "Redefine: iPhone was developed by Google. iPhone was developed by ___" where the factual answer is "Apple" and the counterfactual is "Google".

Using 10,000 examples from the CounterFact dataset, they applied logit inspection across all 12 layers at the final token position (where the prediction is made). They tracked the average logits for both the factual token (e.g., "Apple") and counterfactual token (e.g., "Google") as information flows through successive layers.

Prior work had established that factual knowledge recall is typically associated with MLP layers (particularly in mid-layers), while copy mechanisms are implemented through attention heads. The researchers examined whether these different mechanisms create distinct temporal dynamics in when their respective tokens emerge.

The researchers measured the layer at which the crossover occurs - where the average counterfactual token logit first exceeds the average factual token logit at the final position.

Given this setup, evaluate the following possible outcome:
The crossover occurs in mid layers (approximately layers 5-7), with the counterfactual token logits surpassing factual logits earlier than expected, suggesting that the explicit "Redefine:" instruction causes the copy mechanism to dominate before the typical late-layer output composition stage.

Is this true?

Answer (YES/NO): YES